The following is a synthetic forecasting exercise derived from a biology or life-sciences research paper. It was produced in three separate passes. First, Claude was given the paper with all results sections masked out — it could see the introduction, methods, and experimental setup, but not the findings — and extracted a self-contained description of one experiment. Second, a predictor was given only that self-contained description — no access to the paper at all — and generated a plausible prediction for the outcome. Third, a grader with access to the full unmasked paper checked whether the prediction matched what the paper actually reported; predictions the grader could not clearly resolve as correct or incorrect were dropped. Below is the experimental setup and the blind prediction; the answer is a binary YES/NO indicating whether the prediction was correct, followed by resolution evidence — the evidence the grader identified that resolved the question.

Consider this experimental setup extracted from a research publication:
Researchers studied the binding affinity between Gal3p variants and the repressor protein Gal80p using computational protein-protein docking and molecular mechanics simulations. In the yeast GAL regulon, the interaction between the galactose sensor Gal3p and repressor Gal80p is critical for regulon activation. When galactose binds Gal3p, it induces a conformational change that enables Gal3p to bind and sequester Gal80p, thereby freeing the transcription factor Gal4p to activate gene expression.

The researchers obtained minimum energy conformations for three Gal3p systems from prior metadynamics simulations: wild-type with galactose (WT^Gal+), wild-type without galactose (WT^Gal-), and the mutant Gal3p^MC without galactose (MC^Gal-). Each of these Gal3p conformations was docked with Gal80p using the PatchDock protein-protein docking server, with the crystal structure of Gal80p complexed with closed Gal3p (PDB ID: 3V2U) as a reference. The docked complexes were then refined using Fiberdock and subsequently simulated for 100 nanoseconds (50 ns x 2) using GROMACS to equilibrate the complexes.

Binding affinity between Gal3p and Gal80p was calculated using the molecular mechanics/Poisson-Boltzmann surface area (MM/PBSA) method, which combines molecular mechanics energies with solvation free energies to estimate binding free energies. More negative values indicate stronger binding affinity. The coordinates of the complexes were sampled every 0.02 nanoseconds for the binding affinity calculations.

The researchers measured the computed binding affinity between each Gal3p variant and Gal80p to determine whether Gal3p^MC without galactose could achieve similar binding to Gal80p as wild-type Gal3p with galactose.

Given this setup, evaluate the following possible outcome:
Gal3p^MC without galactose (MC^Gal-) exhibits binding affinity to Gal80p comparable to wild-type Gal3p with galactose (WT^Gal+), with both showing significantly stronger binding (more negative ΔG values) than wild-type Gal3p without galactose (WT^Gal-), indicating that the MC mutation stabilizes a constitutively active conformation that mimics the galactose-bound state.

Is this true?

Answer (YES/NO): YES